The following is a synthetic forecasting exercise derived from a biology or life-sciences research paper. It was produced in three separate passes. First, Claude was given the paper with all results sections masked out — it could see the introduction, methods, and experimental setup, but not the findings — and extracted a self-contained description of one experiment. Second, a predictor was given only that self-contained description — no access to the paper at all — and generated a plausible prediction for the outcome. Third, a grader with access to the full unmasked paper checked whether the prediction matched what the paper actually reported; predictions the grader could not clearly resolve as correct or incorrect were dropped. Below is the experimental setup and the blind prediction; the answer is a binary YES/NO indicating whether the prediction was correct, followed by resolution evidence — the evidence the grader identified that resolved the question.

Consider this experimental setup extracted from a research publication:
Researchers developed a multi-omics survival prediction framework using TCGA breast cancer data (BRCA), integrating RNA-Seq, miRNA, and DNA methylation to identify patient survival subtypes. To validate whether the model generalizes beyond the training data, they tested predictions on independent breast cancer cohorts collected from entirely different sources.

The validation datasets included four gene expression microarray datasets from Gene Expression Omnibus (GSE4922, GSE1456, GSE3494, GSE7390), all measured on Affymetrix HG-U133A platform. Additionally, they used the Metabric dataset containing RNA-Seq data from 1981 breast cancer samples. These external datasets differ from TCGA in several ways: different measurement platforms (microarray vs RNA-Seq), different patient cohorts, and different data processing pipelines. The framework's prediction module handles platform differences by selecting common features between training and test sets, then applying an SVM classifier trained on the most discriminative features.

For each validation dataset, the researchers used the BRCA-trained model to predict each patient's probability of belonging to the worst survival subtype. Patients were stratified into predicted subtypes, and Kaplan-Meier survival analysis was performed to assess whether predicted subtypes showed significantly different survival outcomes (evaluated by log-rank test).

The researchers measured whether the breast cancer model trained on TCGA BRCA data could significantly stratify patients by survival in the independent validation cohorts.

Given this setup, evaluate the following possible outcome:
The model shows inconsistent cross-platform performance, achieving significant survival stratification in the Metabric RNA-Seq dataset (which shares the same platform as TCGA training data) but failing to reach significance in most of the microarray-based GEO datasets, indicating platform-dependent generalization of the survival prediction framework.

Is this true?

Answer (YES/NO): NO